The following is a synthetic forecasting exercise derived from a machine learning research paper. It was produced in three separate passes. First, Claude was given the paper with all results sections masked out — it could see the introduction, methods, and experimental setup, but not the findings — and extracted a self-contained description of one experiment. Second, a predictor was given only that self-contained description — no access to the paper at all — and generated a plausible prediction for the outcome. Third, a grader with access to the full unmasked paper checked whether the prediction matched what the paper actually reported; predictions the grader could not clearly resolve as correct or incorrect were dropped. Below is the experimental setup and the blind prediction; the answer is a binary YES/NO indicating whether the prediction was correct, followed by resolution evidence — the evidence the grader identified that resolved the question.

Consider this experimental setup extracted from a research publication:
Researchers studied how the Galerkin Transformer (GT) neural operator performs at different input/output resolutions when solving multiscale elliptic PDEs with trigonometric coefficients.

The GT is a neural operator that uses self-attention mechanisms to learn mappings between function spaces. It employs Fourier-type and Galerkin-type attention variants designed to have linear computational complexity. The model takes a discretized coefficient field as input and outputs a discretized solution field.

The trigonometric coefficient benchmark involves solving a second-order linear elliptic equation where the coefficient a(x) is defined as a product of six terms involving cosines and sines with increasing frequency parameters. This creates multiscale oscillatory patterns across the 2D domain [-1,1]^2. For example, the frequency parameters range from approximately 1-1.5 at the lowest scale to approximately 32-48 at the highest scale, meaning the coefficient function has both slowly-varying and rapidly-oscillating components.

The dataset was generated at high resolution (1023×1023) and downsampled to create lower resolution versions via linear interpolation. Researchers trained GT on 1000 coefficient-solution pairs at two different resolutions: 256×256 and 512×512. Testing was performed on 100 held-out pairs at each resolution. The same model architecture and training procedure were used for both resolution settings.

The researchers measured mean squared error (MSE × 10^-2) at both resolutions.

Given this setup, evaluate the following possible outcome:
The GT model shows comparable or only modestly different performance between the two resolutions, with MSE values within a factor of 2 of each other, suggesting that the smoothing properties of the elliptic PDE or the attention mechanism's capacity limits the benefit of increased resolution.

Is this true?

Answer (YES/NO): YES